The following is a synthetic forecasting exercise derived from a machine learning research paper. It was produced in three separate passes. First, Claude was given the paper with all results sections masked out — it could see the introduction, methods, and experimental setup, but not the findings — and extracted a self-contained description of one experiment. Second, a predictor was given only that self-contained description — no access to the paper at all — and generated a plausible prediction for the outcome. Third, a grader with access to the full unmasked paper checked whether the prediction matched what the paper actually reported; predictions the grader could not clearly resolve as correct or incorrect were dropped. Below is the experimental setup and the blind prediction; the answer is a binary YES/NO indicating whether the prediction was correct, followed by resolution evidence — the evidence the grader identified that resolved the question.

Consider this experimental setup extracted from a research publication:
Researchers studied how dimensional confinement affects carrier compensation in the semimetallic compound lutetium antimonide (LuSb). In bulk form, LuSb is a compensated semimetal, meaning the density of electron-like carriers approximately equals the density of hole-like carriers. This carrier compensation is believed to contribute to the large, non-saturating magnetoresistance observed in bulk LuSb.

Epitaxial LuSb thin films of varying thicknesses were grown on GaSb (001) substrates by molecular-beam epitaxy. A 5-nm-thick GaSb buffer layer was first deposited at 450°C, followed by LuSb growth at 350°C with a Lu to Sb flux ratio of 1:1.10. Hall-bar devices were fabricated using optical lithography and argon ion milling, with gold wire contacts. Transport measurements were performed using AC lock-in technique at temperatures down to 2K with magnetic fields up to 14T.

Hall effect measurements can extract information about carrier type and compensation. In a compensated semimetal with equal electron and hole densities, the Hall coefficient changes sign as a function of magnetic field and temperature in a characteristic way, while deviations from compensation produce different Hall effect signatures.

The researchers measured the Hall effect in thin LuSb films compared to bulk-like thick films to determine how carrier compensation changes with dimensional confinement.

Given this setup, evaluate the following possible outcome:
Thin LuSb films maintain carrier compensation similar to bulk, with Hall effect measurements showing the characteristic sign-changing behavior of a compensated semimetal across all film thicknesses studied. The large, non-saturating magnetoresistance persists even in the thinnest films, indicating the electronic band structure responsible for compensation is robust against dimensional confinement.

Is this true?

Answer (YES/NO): NO